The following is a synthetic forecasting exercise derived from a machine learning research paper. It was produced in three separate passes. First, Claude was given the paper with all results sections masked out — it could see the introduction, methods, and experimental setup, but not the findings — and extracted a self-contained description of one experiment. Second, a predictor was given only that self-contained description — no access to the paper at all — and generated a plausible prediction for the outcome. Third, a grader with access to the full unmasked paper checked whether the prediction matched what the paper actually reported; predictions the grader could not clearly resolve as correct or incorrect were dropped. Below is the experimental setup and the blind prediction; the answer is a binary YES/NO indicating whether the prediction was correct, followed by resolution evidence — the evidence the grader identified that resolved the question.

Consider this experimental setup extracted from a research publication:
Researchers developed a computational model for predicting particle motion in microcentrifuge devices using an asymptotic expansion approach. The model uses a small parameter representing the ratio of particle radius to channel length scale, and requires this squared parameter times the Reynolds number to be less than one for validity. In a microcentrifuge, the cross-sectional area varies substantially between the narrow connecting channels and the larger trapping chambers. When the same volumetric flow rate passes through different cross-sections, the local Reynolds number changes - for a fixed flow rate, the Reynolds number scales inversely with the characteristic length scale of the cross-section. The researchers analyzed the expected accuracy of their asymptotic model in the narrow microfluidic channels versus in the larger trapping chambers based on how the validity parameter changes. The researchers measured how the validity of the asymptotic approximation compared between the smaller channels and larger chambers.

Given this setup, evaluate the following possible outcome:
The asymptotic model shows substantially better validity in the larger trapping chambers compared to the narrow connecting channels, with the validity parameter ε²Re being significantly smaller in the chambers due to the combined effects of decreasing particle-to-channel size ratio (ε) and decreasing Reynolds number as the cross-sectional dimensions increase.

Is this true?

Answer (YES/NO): YES